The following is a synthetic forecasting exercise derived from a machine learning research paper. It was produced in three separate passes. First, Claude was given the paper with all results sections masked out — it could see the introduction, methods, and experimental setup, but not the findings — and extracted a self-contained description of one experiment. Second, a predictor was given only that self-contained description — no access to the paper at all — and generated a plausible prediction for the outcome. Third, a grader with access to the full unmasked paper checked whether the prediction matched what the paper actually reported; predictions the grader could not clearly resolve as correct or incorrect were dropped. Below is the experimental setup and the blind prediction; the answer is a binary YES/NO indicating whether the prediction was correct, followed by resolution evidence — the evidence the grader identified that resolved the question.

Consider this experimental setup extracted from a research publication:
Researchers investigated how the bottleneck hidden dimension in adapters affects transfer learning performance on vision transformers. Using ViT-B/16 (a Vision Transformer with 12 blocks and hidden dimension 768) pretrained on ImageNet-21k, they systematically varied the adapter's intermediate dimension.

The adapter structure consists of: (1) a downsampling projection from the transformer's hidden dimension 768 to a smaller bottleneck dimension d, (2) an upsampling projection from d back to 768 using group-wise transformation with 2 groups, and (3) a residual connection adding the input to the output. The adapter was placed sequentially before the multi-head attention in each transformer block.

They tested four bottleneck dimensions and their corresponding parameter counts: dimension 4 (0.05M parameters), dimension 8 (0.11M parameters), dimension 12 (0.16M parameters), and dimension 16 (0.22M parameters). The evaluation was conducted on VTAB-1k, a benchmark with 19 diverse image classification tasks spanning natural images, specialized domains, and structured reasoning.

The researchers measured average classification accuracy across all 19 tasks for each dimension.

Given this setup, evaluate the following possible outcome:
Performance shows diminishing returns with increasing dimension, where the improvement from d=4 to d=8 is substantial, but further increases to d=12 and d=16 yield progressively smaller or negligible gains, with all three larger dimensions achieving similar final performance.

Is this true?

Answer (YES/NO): NO